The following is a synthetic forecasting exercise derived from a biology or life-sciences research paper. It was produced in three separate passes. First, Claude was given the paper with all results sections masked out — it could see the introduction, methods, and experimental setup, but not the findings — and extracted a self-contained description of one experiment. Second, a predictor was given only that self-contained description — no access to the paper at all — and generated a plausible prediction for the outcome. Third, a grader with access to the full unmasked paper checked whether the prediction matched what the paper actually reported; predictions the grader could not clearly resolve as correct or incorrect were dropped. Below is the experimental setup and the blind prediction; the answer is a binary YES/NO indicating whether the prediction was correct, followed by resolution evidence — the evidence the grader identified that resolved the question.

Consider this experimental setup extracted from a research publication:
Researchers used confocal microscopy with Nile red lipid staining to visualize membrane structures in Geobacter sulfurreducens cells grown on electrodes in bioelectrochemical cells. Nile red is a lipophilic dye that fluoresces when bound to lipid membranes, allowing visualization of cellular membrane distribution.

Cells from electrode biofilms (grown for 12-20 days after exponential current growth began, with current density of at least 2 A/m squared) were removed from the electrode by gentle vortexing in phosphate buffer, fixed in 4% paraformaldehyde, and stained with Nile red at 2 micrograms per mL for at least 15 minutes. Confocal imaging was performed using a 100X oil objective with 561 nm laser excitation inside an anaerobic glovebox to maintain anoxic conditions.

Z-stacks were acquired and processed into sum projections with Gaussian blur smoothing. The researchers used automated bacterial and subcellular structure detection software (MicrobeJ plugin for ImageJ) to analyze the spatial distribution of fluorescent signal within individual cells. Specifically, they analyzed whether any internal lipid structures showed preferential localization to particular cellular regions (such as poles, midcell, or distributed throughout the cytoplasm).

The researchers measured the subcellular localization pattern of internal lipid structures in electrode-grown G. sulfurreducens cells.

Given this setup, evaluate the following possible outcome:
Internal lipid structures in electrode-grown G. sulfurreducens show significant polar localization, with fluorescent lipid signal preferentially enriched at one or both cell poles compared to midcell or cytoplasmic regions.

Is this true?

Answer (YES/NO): YES